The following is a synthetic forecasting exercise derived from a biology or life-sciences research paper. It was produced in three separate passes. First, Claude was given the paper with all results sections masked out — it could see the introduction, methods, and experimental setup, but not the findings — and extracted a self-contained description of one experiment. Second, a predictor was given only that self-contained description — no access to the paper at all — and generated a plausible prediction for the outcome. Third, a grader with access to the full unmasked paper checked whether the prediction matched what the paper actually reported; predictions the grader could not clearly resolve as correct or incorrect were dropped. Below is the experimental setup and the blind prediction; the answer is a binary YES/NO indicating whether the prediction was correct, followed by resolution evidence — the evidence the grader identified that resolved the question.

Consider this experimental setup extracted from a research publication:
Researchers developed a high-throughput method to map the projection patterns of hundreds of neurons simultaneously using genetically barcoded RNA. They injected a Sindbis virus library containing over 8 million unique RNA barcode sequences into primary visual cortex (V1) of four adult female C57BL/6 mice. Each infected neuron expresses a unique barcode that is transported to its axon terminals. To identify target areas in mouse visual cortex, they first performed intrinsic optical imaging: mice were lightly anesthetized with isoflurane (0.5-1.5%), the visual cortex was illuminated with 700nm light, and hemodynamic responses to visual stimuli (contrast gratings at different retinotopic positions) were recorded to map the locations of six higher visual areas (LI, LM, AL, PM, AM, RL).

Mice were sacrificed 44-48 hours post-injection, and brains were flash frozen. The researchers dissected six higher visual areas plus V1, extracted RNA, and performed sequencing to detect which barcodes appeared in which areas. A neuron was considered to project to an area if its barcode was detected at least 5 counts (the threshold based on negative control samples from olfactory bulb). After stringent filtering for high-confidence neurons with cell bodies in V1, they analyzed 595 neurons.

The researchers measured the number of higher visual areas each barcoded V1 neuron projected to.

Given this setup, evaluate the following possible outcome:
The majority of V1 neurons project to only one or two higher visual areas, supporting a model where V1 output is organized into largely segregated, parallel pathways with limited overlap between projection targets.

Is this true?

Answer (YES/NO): NO